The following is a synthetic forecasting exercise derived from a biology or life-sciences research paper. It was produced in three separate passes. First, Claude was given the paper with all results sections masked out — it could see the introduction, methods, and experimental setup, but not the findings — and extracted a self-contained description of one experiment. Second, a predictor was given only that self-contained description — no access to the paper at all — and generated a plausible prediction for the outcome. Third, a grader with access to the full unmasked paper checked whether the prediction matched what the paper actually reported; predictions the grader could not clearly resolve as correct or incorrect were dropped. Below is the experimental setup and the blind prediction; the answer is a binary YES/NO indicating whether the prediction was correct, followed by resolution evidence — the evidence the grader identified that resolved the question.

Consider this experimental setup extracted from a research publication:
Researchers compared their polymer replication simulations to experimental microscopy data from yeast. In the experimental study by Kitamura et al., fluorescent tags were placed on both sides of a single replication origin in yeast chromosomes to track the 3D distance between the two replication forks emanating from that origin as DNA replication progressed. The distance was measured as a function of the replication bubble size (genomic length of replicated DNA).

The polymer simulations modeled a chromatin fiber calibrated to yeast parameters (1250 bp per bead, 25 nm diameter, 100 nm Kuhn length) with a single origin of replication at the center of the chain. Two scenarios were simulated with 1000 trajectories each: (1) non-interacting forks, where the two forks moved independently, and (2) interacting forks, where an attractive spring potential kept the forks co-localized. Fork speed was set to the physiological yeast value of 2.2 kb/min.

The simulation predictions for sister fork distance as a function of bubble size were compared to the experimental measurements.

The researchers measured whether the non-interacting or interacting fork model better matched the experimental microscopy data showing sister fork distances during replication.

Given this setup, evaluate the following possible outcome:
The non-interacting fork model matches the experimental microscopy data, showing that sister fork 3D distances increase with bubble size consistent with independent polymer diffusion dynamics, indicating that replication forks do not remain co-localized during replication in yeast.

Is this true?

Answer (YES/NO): NO